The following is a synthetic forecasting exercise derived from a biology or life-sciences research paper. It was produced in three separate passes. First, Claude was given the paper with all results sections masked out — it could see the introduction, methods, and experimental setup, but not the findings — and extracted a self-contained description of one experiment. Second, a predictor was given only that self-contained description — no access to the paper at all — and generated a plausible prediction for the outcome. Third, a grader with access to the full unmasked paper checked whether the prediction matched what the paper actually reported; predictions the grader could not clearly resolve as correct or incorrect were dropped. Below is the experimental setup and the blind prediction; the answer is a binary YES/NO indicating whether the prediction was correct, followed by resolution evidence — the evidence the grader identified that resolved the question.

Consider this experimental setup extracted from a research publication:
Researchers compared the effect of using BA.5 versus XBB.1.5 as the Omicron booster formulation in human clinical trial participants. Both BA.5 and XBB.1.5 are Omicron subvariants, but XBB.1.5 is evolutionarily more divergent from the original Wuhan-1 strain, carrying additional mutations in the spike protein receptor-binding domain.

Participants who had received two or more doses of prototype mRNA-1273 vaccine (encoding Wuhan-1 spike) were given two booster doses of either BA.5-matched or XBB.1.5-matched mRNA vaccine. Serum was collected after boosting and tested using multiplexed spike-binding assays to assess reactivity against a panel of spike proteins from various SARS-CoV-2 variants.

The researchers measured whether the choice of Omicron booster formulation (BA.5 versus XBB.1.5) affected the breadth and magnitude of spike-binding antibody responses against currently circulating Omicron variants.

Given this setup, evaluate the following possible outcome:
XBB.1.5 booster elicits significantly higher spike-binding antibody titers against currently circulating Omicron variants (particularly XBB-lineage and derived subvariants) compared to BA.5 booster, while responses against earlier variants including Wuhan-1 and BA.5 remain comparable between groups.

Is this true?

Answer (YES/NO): NO